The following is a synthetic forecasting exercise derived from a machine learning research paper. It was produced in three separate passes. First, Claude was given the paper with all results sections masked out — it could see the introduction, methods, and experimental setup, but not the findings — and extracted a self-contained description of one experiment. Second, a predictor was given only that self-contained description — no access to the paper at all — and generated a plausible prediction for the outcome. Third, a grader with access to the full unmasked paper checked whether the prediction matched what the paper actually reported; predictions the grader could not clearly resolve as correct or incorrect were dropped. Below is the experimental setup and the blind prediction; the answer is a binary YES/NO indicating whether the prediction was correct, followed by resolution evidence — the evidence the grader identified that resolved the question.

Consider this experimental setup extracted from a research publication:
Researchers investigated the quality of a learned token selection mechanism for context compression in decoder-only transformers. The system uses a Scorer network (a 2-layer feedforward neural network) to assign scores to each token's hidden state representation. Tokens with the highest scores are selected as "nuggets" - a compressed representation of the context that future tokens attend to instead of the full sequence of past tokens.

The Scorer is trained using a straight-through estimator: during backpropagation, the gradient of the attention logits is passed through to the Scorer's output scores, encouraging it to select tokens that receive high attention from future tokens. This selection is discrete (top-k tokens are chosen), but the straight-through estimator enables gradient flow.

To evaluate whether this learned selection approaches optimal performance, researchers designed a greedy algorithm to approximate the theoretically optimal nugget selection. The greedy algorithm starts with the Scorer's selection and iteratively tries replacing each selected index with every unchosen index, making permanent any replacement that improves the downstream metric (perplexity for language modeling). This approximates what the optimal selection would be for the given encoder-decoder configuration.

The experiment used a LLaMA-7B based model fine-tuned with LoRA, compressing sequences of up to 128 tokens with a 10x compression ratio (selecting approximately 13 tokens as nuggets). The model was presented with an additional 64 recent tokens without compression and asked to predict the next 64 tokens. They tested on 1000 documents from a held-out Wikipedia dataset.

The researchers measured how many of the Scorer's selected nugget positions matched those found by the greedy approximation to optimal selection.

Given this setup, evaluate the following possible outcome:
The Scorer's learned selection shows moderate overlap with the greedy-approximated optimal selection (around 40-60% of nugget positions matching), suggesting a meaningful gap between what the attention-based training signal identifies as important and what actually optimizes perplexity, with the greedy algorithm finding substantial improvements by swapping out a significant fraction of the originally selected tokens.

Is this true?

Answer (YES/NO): NO